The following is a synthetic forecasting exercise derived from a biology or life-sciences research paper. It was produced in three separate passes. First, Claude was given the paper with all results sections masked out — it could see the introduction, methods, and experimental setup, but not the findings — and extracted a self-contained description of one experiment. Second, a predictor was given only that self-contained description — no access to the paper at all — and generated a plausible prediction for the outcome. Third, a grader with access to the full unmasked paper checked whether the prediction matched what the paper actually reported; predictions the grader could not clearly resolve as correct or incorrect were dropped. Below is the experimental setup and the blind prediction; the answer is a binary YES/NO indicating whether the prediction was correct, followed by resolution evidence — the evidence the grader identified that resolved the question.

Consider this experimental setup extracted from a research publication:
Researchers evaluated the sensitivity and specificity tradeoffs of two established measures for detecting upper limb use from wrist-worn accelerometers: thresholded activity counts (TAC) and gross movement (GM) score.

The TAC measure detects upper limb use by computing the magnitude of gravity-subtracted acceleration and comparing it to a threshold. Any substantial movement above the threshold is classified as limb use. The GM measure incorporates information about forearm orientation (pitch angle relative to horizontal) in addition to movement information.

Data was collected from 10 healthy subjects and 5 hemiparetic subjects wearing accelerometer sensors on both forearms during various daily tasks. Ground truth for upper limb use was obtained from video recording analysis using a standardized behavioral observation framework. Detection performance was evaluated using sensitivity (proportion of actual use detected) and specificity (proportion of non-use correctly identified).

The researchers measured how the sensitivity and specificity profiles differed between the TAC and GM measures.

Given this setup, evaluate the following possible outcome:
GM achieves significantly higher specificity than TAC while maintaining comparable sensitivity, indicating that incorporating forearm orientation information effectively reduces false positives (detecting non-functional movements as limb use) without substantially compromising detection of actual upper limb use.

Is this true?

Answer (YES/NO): NO